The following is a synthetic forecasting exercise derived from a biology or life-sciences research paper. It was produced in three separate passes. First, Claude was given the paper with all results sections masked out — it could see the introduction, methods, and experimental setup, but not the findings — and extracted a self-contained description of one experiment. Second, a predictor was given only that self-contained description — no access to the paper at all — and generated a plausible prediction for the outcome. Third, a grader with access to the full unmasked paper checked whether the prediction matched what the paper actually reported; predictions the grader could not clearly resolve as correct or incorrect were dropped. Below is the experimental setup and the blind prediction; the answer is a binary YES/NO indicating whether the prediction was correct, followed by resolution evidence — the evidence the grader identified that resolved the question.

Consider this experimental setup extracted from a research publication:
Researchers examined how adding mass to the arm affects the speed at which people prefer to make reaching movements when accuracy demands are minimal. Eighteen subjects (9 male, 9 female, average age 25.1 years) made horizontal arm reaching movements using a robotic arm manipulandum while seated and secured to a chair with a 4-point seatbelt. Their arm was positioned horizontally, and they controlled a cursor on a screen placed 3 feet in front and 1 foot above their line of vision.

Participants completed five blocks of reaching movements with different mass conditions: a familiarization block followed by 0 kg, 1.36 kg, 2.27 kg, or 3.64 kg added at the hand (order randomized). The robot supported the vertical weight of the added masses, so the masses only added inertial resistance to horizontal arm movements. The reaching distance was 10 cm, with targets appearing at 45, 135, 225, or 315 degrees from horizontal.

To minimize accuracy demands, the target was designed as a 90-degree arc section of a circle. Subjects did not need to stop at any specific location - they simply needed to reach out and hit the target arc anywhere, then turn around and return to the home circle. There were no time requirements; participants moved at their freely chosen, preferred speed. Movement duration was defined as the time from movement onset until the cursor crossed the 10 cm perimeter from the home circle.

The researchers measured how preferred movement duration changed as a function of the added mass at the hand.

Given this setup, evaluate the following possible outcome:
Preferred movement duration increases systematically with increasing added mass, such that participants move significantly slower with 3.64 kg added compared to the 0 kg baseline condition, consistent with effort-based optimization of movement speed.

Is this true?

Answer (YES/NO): YES